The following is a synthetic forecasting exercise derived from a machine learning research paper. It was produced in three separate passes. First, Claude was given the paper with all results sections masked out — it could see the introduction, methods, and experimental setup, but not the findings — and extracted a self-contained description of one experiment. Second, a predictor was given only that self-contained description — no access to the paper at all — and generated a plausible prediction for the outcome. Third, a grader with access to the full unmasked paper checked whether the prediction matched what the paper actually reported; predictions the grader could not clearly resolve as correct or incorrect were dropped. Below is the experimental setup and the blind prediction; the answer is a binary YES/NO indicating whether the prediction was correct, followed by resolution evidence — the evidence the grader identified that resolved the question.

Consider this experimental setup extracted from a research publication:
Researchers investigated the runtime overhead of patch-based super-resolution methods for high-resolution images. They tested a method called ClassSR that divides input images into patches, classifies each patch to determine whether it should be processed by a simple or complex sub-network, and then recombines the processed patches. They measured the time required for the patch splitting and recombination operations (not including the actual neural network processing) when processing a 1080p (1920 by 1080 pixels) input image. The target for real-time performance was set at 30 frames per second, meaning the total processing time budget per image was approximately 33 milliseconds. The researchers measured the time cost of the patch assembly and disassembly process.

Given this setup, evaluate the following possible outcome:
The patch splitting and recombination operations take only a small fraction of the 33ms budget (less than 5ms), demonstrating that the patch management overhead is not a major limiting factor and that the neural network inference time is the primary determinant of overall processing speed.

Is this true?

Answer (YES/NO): NO